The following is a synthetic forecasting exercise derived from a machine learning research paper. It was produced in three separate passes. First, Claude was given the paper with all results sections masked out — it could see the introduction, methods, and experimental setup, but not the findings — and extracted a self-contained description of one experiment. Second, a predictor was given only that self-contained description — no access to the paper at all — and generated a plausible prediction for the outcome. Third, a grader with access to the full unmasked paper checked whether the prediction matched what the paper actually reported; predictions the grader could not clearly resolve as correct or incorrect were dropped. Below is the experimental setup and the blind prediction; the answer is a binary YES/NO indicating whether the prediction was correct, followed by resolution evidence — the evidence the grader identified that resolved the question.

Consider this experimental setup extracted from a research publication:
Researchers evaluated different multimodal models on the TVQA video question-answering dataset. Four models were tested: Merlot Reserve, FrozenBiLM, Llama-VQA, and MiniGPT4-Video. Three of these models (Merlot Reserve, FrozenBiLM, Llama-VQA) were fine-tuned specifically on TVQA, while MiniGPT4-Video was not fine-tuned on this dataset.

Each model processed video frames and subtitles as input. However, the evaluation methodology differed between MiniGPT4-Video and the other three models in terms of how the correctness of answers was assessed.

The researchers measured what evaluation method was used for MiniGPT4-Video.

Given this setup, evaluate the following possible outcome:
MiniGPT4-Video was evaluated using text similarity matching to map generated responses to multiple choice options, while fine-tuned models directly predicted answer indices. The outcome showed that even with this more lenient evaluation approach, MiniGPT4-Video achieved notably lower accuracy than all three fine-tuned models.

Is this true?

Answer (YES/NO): NO